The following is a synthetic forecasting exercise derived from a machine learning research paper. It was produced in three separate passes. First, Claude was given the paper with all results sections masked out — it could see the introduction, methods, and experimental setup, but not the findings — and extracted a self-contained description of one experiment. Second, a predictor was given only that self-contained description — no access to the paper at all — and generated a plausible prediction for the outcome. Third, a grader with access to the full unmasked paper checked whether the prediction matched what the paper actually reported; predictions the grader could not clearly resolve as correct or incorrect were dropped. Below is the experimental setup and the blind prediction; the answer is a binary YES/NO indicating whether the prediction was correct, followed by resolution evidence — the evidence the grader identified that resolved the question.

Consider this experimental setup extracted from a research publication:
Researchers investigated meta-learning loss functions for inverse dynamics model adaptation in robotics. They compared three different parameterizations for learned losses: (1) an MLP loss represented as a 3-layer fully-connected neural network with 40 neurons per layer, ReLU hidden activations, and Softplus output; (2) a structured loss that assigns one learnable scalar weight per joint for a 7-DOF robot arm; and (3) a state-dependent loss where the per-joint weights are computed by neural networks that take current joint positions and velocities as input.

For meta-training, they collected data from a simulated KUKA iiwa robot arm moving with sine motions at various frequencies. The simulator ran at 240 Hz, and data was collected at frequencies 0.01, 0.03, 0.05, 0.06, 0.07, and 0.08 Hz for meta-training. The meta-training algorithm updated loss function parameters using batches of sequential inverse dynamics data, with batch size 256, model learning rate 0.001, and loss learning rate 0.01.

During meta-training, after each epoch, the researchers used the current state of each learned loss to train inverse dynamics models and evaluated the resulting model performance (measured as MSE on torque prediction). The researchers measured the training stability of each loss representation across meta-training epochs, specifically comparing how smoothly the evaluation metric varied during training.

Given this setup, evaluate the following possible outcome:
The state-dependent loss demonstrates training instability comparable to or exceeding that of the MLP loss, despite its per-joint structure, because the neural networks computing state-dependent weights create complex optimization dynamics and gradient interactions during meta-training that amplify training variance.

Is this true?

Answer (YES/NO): NO